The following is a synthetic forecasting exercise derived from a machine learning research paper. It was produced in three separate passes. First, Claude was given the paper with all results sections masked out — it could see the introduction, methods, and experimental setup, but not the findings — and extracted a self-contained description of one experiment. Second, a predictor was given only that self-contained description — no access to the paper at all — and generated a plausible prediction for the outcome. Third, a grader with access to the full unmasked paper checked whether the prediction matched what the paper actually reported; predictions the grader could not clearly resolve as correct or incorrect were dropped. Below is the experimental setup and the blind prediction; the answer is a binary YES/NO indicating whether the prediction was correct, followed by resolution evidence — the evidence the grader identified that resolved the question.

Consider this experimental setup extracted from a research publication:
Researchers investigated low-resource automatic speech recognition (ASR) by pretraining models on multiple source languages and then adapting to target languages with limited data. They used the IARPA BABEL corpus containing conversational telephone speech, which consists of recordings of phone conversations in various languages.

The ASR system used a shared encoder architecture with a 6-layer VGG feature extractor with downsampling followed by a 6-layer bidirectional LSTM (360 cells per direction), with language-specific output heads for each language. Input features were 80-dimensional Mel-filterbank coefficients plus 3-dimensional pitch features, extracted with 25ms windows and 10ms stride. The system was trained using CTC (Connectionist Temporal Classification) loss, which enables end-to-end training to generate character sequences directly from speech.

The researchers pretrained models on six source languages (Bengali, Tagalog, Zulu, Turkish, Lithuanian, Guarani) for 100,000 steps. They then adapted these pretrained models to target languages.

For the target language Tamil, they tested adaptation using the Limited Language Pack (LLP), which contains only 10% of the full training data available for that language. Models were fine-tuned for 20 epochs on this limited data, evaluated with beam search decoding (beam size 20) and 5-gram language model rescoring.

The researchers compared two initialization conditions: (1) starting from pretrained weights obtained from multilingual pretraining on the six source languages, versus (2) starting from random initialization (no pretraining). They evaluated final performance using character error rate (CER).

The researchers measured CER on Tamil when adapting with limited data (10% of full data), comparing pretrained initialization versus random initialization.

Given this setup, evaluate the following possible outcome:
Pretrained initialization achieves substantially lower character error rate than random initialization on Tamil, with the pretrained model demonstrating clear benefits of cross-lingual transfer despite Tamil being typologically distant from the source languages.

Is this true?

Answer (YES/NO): NO